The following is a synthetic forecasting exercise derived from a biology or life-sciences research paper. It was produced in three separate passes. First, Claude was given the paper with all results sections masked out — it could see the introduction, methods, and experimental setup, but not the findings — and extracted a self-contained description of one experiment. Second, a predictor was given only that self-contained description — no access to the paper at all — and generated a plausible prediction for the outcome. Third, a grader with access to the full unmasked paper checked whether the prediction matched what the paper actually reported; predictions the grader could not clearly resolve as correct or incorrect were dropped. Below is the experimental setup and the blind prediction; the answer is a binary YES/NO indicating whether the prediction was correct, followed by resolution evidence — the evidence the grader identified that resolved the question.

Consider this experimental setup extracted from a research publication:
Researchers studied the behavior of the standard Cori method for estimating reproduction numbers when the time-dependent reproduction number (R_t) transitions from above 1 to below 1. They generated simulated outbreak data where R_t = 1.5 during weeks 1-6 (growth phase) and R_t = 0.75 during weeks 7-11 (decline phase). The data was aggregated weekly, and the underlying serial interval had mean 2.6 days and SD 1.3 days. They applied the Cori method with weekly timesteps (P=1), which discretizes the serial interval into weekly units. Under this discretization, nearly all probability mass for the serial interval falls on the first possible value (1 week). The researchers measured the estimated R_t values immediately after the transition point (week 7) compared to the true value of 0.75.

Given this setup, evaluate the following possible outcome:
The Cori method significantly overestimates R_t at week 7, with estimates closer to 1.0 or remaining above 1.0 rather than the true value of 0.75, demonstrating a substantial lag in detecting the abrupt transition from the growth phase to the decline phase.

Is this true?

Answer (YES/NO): NO